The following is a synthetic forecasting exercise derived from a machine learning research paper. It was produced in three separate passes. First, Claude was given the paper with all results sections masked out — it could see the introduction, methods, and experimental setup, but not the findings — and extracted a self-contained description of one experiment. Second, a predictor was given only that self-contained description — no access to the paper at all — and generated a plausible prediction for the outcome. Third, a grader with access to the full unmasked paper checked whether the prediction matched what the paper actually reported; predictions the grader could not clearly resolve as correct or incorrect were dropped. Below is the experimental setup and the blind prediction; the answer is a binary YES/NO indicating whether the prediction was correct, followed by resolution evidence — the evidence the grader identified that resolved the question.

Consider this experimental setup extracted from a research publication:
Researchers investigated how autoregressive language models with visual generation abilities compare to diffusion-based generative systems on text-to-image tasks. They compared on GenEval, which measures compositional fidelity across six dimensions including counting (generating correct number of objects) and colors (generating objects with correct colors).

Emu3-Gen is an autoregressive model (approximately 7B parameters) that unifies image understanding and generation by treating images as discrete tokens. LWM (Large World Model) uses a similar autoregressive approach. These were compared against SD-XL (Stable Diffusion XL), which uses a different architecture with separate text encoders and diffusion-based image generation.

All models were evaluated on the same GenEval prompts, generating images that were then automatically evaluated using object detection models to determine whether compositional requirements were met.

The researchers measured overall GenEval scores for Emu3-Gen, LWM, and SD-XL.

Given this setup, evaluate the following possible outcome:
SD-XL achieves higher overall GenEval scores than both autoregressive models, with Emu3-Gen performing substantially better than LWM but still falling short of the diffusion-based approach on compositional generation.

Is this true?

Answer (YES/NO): YES